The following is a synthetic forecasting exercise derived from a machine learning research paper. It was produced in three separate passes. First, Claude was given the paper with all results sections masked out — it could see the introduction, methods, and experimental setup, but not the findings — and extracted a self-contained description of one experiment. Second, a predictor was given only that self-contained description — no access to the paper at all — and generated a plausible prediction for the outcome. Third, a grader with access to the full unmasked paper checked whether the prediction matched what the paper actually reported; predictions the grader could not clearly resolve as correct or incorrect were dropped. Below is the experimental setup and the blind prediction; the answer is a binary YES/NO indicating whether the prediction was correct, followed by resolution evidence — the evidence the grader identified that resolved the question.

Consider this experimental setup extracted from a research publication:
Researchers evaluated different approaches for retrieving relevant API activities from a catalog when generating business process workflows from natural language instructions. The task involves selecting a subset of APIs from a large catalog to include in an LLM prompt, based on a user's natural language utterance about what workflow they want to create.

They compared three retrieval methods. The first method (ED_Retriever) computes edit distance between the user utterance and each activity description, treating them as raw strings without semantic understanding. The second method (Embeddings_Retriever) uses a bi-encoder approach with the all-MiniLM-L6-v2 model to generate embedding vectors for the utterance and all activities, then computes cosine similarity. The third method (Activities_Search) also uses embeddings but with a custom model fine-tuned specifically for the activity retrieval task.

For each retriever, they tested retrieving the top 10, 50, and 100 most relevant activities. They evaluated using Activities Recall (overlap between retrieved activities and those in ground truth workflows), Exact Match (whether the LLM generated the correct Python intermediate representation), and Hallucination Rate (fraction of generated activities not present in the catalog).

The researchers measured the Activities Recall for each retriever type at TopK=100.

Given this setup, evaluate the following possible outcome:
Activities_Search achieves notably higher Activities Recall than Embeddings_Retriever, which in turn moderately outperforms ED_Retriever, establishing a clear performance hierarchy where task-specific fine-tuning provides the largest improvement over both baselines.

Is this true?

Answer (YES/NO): NO